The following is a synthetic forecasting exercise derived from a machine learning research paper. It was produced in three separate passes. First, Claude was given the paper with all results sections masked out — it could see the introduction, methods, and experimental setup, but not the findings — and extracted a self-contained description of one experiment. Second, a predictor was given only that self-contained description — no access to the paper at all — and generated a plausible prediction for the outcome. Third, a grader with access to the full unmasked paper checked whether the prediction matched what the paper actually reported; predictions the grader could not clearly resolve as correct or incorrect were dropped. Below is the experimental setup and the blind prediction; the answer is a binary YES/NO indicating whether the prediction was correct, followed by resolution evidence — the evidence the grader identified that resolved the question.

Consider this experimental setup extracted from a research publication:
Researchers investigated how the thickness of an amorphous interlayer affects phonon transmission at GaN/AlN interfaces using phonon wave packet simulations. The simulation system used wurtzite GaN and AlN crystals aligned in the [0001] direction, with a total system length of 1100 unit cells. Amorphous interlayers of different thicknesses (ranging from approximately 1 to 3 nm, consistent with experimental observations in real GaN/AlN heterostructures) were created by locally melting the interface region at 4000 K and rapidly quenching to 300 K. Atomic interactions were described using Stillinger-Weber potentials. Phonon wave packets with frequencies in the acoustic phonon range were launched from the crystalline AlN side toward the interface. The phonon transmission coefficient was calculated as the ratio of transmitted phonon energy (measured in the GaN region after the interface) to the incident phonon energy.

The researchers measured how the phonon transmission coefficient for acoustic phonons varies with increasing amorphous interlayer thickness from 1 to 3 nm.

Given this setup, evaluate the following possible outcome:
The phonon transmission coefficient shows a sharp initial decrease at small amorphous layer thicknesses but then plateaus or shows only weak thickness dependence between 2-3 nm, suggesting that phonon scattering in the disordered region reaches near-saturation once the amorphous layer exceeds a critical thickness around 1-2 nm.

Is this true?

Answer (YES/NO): NO